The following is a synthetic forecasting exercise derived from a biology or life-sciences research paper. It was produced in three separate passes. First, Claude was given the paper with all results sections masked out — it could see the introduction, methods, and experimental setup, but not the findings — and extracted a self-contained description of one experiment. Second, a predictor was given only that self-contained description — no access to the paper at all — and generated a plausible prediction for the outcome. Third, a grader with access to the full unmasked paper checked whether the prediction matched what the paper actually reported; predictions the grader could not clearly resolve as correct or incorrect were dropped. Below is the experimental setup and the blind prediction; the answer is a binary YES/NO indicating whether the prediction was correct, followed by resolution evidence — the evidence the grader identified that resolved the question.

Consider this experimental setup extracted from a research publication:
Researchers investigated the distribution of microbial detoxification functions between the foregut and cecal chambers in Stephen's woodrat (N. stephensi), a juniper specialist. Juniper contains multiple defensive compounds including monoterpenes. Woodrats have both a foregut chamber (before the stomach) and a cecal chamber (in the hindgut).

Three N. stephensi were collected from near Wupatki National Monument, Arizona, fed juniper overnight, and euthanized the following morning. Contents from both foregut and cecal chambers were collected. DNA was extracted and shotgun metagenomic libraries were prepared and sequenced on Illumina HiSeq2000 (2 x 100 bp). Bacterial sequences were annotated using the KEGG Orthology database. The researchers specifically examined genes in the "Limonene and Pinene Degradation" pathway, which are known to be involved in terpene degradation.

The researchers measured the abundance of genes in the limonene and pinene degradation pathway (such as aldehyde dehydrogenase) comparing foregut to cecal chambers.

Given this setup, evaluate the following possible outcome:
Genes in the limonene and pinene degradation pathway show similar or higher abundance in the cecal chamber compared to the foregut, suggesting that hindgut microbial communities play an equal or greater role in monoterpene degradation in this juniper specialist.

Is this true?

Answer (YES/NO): YES